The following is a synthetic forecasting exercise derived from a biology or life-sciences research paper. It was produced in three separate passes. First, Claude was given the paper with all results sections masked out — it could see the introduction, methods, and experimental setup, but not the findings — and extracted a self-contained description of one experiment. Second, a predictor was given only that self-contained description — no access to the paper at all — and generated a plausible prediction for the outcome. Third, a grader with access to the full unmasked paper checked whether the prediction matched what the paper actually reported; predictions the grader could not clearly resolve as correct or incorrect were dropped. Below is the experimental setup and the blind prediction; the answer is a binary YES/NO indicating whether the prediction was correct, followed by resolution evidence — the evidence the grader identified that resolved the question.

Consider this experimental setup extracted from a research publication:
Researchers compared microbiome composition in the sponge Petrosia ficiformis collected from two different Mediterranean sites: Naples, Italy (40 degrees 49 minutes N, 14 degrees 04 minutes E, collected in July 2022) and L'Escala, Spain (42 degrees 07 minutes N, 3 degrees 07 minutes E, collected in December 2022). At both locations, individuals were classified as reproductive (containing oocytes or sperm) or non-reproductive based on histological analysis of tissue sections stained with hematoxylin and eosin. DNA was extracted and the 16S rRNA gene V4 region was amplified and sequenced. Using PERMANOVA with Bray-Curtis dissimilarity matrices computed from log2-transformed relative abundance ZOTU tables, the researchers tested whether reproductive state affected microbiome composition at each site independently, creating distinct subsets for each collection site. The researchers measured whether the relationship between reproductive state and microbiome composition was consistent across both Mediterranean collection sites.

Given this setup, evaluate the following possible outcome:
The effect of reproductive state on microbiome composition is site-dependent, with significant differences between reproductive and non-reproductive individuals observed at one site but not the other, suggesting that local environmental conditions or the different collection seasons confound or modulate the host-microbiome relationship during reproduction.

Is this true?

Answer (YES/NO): YES